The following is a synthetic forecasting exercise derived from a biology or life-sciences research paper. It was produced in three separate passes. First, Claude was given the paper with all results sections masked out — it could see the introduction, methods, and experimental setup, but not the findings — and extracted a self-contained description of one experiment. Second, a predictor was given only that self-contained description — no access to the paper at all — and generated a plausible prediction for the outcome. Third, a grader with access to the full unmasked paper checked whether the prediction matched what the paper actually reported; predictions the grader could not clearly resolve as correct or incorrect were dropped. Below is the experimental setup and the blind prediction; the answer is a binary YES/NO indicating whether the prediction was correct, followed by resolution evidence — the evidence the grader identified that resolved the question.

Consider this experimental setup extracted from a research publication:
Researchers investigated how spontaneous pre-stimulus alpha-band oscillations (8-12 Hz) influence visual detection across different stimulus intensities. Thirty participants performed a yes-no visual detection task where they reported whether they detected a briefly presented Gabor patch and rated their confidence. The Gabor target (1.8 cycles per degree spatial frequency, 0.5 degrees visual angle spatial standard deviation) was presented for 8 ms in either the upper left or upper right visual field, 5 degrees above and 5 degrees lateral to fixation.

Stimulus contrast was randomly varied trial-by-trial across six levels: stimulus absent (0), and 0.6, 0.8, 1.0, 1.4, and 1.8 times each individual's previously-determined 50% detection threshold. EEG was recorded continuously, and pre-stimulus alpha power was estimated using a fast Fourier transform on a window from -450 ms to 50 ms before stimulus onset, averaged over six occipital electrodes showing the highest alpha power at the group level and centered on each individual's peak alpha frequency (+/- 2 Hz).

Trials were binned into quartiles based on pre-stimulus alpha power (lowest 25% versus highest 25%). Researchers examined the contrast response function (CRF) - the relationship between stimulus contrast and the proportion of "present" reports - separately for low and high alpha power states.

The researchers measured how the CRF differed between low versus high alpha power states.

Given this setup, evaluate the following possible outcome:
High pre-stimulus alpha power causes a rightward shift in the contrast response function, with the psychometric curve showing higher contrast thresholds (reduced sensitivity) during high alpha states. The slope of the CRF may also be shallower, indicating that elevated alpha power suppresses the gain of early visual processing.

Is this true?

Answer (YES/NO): NO